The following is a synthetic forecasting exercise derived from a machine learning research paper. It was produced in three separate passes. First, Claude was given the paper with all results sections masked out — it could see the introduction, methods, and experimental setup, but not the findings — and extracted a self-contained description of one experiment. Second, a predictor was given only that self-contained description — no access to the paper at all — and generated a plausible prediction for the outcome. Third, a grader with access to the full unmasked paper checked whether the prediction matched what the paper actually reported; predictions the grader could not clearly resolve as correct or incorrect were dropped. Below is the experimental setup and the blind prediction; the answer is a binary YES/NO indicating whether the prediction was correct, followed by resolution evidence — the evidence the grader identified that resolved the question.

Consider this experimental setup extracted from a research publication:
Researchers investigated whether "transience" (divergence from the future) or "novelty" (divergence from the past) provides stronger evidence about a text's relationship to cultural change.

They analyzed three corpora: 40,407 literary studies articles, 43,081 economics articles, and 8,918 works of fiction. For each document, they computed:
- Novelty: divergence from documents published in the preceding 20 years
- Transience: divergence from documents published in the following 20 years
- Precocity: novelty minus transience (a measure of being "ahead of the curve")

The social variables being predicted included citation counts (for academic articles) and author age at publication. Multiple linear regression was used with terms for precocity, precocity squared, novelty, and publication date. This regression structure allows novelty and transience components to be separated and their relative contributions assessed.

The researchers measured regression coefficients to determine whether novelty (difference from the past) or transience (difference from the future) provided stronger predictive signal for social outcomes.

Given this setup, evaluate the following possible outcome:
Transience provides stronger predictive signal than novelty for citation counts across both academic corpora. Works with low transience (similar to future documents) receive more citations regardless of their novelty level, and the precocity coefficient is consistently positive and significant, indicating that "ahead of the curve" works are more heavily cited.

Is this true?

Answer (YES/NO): NO